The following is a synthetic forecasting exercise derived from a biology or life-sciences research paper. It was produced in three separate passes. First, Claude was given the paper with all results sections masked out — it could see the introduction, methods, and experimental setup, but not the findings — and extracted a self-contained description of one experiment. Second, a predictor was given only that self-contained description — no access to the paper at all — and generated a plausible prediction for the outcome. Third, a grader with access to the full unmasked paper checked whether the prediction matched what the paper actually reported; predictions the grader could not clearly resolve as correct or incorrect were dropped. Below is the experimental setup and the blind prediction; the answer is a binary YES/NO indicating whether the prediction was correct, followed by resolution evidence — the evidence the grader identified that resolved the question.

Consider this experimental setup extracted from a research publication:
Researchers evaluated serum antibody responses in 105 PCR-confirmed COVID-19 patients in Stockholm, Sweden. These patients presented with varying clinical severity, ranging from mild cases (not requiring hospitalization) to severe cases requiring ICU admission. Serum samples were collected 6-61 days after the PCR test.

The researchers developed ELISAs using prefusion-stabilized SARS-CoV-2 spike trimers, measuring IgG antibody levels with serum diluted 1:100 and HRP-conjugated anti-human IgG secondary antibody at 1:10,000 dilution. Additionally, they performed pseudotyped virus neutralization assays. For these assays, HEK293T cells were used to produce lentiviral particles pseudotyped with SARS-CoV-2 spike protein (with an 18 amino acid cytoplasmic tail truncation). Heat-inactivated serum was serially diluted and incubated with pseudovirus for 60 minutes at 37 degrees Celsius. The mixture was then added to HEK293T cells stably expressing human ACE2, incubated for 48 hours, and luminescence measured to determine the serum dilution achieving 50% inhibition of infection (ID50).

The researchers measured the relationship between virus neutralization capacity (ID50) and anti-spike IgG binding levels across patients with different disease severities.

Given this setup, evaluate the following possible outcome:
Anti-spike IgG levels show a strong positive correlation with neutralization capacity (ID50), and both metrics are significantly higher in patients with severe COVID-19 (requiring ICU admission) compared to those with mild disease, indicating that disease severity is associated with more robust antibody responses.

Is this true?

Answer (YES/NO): YES